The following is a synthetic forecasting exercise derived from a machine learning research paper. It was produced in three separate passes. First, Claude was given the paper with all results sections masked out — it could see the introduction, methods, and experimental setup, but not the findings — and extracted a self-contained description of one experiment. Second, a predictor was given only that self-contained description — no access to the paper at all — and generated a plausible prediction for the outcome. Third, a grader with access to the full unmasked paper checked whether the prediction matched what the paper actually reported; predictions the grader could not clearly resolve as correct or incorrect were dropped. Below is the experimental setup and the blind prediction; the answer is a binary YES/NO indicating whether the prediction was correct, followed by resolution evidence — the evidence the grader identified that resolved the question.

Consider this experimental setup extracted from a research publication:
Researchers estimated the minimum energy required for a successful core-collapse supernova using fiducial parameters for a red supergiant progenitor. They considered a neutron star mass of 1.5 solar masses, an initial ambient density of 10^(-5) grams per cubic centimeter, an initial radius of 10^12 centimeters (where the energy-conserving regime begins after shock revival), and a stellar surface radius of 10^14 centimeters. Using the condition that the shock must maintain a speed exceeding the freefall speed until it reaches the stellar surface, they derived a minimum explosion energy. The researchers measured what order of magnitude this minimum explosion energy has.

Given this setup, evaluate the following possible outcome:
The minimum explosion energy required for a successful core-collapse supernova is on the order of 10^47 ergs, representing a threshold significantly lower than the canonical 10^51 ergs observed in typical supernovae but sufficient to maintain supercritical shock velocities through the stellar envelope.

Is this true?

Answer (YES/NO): YES